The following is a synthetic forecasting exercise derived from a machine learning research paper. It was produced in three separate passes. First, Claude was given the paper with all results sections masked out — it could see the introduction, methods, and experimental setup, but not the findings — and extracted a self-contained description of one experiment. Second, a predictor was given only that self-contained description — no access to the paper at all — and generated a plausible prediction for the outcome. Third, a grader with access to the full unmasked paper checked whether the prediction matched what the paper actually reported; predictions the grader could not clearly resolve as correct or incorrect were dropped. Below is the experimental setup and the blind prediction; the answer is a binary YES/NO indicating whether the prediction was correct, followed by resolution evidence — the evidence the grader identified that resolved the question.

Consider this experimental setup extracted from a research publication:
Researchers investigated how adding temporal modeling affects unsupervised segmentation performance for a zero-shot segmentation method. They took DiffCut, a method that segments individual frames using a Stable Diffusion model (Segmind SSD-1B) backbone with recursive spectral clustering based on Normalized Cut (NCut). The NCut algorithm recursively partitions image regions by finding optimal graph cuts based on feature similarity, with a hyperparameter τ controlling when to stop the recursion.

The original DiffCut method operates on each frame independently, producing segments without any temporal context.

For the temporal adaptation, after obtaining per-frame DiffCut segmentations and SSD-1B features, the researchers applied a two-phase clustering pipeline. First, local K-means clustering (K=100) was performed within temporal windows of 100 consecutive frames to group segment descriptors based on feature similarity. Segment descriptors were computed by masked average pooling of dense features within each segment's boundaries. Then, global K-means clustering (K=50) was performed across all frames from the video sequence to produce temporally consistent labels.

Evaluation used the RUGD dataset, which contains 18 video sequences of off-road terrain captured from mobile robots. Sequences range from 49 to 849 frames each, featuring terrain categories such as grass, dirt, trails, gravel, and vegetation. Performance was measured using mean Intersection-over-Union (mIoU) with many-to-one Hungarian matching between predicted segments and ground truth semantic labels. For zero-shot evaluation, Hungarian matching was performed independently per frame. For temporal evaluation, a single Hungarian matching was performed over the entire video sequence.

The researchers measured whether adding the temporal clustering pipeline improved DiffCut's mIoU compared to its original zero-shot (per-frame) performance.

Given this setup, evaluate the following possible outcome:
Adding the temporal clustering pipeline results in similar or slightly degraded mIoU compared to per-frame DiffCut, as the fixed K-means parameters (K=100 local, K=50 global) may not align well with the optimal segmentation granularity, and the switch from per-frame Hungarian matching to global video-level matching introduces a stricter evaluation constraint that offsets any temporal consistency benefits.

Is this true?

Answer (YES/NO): NO